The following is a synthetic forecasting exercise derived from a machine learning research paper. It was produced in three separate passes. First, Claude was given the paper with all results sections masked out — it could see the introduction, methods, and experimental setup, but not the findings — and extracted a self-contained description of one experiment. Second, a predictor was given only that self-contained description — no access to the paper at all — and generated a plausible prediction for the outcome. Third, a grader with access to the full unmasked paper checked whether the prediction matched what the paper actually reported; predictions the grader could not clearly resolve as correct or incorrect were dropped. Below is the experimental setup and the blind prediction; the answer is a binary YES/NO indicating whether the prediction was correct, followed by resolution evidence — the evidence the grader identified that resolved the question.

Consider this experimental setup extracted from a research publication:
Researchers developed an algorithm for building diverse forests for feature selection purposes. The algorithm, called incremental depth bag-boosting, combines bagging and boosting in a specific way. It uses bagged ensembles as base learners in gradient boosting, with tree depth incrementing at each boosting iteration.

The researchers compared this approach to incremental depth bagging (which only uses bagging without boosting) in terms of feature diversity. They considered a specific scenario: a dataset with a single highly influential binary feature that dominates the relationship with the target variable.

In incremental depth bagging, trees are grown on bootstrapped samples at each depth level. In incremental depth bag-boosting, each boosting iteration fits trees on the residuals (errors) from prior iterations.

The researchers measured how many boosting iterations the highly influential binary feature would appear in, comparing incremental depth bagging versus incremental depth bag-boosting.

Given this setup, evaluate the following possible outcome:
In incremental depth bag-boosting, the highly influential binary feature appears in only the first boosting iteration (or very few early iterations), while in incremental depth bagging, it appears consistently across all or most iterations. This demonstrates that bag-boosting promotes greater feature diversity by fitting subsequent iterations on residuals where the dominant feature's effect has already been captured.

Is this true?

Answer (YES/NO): YES